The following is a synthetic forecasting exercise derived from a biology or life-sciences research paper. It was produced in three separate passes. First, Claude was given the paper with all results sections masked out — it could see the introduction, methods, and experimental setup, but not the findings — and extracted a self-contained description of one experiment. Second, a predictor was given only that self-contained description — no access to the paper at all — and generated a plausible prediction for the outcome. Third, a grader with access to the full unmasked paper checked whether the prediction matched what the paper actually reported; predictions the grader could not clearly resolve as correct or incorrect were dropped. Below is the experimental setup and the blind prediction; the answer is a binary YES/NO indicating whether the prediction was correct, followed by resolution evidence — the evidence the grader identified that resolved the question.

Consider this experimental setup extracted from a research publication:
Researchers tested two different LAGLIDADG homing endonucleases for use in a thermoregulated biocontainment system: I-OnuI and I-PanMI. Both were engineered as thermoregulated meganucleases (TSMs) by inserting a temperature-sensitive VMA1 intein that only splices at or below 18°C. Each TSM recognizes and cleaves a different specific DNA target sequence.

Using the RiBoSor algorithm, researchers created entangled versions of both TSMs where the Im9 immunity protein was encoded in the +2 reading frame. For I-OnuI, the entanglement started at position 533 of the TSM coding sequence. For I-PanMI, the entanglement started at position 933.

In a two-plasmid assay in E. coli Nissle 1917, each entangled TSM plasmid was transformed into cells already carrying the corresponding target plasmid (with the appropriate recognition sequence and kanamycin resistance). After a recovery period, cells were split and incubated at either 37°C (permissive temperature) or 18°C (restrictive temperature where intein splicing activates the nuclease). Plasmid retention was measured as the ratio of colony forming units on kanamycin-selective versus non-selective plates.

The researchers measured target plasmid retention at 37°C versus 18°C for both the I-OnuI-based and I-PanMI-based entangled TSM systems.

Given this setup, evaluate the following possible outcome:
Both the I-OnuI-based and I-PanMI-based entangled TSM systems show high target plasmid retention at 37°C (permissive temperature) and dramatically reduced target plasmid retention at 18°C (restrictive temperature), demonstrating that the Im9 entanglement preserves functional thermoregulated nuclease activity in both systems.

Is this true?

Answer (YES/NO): NO